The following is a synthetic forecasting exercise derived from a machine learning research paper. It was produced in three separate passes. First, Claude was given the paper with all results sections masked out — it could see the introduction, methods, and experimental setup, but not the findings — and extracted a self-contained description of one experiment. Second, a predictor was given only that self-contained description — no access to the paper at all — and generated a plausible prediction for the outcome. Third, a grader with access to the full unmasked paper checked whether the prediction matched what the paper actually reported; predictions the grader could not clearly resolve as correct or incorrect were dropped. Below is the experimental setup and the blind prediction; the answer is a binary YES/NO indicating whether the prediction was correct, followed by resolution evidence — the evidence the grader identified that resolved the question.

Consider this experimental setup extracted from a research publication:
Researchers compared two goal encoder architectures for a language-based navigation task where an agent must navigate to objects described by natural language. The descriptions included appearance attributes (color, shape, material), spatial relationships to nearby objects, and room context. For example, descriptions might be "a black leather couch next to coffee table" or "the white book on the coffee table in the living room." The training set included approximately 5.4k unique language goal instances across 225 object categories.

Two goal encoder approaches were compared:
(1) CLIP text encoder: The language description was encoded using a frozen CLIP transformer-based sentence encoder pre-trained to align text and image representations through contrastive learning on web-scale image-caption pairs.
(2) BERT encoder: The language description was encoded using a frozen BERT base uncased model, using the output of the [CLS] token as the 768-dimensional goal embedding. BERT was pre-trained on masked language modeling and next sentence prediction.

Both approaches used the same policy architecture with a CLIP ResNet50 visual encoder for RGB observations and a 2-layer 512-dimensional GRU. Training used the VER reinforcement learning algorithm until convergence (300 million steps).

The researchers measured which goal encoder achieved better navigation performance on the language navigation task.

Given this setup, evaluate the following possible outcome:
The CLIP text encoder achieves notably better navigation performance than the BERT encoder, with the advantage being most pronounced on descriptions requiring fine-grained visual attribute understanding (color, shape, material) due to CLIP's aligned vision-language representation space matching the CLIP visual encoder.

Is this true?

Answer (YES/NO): NO